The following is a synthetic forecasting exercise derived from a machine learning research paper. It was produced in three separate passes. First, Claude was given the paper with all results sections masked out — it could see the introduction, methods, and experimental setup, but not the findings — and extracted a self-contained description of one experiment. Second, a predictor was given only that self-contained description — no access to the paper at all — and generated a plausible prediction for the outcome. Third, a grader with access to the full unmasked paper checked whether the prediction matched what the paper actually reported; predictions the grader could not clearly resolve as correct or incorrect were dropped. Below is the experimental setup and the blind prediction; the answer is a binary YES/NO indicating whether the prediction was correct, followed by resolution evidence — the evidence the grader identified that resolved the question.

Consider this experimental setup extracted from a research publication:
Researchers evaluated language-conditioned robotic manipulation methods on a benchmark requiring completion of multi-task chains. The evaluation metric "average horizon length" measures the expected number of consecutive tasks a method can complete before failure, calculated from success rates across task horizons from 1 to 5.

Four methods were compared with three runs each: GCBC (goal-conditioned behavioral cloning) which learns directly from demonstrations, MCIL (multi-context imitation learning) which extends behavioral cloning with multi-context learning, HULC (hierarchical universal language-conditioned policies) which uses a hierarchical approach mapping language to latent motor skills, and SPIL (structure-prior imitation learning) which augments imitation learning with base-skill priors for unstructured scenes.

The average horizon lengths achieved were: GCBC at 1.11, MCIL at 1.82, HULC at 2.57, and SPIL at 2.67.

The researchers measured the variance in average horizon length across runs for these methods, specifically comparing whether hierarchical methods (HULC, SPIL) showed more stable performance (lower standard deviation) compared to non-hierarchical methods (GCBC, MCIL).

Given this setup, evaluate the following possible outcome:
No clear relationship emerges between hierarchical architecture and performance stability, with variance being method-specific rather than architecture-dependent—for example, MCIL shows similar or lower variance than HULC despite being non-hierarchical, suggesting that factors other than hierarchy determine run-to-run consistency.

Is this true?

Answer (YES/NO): NO